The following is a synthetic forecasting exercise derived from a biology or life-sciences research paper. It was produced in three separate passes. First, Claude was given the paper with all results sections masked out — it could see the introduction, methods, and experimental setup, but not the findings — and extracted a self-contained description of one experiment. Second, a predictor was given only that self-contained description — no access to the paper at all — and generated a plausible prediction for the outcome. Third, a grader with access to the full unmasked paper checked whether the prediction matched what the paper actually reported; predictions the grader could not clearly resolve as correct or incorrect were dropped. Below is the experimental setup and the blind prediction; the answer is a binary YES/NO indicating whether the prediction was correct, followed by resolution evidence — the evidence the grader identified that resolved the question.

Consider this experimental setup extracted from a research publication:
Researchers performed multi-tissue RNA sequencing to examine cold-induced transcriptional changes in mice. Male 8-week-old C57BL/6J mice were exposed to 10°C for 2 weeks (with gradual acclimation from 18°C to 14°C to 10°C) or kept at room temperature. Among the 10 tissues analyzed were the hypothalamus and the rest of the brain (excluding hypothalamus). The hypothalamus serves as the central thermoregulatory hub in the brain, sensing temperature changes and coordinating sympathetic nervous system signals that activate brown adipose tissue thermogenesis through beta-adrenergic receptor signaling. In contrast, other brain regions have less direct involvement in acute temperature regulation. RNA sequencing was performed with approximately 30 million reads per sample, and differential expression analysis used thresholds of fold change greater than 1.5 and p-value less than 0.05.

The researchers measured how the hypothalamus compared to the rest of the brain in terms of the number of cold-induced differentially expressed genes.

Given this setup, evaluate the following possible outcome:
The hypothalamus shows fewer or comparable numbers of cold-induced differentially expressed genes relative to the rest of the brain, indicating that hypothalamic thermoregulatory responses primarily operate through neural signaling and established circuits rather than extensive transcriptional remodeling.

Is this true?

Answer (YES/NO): YES